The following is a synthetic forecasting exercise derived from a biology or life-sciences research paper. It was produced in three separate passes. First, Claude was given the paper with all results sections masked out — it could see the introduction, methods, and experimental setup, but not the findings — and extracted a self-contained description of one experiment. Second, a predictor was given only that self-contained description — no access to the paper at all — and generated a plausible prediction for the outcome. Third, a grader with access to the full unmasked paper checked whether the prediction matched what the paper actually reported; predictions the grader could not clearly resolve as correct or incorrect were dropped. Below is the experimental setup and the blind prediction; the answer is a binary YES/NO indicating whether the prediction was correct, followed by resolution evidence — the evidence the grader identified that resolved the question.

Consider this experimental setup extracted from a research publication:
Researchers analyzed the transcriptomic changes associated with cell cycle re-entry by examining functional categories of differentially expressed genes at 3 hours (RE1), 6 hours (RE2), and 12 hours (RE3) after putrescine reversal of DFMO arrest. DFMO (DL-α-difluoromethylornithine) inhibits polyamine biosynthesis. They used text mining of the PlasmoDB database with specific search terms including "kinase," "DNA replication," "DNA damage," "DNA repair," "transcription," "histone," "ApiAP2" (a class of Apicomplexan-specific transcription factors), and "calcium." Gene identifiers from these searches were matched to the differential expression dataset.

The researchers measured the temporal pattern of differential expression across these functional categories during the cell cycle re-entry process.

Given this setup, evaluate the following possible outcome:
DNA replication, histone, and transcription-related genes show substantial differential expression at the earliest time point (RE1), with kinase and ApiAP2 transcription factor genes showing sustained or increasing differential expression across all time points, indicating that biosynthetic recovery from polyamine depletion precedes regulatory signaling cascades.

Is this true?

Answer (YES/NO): NO